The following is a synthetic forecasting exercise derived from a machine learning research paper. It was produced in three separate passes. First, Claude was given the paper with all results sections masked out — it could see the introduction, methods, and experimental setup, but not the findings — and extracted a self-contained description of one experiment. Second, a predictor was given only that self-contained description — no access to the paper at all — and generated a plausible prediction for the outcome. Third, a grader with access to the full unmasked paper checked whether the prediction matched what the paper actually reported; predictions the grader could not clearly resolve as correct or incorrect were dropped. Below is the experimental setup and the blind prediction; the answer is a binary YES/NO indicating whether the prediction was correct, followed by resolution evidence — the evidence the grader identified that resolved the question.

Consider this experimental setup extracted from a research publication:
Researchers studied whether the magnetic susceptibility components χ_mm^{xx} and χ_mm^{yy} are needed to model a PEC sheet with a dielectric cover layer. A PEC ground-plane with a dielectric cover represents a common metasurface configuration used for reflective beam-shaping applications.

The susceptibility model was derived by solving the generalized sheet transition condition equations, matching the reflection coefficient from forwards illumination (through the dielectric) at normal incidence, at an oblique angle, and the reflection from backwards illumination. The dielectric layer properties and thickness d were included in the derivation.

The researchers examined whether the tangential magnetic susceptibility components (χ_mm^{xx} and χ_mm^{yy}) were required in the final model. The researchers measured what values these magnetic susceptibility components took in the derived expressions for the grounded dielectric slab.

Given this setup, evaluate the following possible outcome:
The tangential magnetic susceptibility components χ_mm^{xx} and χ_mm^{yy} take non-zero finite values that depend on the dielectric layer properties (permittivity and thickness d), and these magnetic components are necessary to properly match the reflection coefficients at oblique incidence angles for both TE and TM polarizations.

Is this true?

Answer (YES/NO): NO